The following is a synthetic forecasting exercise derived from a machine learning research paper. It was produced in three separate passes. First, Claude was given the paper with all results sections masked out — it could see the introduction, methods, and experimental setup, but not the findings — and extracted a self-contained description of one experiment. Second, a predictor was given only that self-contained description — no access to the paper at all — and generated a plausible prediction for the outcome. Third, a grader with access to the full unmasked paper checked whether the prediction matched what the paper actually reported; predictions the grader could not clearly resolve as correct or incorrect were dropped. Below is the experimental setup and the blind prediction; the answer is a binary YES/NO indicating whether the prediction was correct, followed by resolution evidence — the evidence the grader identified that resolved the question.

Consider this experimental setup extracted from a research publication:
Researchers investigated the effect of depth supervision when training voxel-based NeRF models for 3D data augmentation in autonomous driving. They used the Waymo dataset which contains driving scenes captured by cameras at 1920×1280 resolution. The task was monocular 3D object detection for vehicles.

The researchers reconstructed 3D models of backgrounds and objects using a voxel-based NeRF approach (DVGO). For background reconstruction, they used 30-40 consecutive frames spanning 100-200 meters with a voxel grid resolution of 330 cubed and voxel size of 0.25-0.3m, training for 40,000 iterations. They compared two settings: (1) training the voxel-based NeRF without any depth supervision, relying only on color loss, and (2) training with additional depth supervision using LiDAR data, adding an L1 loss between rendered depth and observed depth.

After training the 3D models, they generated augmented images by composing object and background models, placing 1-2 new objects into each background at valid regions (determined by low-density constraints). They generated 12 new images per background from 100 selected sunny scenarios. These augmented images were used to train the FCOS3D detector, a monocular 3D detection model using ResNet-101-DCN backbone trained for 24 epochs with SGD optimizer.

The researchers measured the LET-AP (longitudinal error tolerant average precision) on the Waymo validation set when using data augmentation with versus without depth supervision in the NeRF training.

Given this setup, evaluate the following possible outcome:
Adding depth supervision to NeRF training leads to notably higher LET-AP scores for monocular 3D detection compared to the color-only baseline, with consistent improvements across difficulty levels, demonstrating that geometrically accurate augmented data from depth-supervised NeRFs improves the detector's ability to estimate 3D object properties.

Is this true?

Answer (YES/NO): NO